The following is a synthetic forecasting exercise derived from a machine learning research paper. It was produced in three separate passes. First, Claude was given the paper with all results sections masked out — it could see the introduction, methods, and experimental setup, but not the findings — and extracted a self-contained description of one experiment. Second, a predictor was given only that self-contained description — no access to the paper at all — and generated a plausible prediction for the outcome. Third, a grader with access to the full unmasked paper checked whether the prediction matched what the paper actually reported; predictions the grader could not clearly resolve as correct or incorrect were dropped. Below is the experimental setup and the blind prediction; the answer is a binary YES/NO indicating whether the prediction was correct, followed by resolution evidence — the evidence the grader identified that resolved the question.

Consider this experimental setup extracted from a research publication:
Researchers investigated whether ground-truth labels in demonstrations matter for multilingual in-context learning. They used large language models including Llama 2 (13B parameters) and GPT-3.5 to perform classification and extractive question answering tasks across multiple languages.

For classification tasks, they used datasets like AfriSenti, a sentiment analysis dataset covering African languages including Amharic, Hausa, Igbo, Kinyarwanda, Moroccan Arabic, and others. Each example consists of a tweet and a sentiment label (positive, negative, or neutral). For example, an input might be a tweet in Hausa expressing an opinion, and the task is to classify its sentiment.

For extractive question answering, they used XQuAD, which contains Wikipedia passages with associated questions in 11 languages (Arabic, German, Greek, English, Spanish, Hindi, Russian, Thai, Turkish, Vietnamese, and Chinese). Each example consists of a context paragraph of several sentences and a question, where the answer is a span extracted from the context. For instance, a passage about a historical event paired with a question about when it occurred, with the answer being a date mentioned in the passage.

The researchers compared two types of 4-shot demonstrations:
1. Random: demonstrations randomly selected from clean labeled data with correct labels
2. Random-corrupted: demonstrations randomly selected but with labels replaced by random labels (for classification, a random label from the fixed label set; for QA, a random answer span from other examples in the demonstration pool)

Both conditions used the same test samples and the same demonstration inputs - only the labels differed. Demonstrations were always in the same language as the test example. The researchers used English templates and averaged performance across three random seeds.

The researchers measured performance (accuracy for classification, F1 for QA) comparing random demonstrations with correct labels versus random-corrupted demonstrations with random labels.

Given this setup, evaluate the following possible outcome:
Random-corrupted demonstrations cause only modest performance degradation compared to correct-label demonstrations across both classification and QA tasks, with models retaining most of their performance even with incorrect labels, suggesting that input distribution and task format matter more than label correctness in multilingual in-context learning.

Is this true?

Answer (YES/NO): NO